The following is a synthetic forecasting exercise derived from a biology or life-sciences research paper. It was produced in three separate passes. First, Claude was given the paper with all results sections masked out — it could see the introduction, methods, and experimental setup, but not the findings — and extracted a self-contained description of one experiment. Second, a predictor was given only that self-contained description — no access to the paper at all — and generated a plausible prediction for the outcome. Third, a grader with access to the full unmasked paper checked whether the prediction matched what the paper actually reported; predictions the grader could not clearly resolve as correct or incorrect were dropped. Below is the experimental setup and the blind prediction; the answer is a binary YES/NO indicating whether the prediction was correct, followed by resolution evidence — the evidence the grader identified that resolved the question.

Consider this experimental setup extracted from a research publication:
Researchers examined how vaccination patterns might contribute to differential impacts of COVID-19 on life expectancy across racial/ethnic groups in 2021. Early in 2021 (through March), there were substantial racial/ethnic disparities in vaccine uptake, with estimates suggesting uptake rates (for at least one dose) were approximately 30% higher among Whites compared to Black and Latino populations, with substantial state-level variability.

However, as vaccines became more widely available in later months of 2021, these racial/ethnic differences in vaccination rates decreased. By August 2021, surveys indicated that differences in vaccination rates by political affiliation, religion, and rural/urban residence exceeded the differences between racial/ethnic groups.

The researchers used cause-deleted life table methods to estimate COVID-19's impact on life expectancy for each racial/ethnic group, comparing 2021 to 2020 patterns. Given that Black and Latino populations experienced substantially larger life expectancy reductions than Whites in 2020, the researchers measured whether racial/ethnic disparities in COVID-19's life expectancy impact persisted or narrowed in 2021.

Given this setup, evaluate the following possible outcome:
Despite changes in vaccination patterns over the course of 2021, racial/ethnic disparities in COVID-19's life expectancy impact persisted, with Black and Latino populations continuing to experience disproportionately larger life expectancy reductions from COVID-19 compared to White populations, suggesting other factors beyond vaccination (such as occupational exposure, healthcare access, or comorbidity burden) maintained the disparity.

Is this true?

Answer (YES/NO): YES